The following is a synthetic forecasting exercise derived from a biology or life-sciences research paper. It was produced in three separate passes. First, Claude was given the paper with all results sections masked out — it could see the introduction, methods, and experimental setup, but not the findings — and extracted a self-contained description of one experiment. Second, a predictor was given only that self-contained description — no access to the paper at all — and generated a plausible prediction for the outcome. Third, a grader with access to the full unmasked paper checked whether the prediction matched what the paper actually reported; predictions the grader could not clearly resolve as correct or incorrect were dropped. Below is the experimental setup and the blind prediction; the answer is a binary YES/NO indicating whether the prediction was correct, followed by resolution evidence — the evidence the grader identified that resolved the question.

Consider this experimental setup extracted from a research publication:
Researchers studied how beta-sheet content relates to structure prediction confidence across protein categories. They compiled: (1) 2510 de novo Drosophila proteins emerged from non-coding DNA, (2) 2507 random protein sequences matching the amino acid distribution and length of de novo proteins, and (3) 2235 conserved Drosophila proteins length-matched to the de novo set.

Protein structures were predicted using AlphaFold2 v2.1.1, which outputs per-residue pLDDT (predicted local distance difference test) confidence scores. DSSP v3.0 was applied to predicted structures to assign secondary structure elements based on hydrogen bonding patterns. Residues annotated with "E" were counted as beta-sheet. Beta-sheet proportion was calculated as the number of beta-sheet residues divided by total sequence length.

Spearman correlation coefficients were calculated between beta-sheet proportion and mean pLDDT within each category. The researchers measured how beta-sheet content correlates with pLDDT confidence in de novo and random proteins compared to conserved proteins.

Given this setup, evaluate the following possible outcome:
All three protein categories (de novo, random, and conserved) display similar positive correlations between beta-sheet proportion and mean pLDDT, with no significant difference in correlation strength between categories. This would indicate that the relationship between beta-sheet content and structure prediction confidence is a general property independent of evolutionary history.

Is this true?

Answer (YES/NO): NO